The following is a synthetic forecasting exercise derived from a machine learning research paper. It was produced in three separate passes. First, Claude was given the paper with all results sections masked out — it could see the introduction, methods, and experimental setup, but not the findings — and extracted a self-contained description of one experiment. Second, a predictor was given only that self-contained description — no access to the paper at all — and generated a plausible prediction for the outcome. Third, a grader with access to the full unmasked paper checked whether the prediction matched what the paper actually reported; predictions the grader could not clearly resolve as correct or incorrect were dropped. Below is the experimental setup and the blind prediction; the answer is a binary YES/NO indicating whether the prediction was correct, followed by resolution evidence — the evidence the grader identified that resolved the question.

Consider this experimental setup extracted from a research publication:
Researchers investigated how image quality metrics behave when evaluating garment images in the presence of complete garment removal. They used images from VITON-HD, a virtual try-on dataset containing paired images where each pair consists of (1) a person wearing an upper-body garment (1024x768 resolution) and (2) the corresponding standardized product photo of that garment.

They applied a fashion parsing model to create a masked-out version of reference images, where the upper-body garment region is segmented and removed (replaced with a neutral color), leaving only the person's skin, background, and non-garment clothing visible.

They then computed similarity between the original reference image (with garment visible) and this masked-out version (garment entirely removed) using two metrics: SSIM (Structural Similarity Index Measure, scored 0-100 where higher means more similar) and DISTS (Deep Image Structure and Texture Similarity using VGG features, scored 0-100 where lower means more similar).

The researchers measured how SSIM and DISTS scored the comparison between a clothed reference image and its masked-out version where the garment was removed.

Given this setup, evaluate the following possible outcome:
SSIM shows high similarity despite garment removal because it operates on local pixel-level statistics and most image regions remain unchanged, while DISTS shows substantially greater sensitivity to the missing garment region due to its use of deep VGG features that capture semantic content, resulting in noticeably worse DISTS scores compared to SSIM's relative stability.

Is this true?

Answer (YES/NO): YES